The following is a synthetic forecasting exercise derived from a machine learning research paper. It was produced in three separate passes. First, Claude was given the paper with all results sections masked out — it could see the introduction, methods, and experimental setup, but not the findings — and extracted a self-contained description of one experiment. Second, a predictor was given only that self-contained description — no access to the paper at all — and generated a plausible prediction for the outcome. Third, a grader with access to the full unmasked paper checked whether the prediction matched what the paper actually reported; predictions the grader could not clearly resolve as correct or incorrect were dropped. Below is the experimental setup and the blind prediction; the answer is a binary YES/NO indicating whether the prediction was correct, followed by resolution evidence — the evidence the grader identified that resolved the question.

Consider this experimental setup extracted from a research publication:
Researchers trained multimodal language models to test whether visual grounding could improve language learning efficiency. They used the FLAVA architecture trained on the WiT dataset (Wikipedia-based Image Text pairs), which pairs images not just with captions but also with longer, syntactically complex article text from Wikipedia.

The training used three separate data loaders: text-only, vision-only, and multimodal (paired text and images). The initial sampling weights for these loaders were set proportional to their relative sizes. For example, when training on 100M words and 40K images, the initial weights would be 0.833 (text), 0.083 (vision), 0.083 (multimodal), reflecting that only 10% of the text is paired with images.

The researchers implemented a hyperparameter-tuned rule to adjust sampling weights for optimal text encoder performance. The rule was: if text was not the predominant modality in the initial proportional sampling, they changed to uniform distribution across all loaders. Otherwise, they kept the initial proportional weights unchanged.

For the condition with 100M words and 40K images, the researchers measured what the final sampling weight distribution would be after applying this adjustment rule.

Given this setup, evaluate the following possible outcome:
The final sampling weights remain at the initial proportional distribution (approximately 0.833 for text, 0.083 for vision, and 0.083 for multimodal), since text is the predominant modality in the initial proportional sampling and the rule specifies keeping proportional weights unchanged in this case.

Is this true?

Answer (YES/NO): YES